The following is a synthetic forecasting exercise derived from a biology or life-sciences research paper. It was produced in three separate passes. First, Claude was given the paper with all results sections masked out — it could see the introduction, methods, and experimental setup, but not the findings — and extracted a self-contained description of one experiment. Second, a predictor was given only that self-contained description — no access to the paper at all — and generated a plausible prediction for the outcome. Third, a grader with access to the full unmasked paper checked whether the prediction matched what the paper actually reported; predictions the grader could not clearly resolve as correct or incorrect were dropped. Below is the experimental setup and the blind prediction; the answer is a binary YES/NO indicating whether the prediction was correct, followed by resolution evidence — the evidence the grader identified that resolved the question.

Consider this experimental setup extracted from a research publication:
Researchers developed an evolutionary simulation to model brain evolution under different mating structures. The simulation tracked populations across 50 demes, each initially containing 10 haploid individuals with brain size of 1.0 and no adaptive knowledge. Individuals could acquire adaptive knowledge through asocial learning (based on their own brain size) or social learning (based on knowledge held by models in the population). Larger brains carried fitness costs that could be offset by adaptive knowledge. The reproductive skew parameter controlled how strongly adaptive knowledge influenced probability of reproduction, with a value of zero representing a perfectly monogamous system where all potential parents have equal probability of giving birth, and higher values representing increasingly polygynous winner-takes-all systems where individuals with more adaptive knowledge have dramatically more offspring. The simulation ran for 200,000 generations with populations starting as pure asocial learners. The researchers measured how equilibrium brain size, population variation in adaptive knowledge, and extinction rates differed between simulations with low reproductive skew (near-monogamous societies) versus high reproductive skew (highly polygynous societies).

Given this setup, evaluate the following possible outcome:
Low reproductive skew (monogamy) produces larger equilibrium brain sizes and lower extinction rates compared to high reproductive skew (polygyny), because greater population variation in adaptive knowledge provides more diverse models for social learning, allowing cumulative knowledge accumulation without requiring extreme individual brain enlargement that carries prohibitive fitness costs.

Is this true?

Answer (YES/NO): NO